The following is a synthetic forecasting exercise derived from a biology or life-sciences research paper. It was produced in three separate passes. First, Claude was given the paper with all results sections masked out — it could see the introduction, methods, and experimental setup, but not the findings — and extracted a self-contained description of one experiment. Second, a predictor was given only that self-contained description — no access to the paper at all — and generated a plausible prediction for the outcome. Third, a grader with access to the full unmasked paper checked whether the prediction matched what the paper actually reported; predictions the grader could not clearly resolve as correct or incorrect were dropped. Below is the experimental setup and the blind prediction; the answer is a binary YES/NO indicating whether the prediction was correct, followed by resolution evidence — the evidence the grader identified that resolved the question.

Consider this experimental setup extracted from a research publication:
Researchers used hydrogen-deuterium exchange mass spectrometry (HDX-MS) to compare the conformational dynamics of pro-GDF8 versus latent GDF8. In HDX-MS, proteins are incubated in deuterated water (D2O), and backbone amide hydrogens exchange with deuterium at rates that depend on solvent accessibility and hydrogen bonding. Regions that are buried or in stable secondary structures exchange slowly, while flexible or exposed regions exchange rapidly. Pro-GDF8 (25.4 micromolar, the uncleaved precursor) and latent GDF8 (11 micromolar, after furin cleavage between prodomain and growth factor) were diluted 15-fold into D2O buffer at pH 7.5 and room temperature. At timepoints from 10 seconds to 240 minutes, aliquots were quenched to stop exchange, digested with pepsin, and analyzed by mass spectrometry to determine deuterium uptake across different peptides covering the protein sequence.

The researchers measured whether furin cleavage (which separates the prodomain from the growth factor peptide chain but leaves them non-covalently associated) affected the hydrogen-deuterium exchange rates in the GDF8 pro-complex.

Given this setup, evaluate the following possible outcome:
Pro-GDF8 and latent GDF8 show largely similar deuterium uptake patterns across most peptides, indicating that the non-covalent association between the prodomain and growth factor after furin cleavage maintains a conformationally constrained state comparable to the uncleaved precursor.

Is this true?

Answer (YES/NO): YES